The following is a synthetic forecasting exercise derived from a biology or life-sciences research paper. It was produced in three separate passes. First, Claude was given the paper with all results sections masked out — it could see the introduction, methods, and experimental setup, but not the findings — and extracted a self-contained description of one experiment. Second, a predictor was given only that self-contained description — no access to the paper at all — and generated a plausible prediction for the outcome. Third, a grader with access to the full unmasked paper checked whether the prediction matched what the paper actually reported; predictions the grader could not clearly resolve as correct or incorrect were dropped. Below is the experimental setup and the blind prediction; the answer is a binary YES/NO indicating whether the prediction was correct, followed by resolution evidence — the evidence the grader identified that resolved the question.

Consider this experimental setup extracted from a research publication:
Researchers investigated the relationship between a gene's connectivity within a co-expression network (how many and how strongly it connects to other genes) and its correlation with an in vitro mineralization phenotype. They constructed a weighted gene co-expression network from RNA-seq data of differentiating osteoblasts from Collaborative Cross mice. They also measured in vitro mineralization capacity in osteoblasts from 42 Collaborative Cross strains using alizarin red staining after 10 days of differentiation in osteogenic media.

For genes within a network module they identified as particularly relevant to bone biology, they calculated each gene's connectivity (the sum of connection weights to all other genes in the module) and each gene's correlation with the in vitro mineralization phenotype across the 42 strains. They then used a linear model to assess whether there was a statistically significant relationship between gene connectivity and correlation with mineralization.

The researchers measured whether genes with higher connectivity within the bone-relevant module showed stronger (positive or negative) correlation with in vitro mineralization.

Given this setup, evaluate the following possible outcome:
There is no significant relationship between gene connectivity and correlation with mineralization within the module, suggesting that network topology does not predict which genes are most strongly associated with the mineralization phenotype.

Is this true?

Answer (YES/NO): NO